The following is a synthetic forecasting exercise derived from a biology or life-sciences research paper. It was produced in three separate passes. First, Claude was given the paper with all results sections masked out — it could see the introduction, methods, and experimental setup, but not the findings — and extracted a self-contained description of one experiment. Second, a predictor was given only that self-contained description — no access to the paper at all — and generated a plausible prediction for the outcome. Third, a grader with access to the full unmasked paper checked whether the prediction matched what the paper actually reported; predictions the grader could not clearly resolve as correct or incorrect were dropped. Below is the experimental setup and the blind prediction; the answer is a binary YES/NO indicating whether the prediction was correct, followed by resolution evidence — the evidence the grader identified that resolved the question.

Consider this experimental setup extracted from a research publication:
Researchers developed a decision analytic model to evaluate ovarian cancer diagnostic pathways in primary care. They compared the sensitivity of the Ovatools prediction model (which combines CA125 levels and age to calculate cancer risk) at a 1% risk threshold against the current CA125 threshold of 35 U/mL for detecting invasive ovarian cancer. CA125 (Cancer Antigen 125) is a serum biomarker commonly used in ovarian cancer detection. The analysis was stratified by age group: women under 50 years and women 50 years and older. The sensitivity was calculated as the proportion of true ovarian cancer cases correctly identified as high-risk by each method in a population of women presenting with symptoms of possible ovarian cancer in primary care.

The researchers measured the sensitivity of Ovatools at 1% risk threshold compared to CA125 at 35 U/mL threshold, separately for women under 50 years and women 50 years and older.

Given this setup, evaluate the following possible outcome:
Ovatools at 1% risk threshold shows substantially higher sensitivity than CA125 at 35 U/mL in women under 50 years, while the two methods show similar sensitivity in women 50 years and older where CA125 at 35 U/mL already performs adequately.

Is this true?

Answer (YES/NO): NO